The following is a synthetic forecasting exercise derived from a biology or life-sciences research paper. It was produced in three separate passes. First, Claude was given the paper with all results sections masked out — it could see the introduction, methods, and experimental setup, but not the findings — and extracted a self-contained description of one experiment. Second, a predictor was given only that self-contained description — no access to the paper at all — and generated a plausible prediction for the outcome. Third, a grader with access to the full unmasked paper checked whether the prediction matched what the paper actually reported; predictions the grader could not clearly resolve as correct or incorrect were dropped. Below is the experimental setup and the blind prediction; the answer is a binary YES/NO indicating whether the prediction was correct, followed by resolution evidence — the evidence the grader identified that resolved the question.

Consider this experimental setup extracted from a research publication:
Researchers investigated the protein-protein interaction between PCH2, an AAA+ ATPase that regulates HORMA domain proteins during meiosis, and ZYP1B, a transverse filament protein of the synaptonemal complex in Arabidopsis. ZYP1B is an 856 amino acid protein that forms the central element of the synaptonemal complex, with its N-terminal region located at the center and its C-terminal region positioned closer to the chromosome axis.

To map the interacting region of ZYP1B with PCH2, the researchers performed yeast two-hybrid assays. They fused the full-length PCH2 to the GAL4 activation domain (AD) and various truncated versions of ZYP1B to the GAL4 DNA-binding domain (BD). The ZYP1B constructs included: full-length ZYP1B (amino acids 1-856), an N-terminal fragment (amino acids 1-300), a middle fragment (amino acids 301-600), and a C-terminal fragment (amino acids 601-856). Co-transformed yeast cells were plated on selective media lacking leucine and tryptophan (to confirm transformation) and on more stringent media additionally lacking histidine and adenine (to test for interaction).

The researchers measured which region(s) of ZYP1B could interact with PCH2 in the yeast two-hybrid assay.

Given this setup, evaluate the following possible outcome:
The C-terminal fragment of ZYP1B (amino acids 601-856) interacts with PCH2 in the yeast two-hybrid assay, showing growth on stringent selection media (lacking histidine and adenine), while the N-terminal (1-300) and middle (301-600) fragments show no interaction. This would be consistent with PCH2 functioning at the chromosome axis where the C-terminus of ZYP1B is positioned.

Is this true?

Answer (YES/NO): YES